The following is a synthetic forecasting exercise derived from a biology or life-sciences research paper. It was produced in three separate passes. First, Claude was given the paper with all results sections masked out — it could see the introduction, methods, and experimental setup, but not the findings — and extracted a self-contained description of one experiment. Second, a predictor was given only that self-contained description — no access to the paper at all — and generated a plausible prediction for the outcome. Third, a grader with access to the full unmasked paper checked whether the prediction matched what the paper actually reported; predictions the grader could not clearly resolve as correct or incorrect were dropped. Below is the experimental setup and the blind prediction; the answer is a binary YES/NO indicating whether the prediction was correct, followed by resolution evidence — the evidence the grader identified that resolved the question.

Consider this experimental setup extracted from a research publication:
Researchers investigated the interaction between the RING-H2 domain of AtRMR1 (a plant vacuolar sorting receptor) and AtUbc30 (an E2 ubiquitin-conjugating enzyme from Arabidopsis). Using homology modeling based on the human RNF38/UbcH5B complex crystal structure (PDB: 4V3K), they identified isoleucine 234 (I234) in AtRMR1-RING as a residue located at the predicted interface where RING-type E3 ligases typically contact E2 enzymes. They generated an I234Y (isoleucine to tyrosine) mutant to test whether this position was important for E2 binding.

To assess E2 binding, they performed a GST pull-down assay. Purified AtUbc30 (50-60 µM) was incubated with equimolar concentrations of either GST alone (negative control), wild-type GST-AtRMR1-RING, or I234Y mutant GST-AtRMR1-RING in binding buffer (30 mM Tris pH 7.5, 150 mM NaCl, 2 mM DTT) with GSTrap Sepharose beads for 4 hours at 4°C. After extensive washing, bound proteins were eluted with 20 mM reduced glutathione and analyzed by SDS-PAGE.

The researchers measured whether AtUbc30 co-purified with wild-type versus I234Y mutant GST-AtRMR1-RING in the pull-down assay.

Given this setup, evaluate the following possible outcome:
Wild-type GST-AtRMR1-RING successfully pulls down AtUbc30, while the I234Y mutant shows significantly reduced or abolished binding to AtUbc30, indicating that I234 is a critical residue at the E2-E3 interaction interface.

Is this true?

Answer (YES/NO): YES